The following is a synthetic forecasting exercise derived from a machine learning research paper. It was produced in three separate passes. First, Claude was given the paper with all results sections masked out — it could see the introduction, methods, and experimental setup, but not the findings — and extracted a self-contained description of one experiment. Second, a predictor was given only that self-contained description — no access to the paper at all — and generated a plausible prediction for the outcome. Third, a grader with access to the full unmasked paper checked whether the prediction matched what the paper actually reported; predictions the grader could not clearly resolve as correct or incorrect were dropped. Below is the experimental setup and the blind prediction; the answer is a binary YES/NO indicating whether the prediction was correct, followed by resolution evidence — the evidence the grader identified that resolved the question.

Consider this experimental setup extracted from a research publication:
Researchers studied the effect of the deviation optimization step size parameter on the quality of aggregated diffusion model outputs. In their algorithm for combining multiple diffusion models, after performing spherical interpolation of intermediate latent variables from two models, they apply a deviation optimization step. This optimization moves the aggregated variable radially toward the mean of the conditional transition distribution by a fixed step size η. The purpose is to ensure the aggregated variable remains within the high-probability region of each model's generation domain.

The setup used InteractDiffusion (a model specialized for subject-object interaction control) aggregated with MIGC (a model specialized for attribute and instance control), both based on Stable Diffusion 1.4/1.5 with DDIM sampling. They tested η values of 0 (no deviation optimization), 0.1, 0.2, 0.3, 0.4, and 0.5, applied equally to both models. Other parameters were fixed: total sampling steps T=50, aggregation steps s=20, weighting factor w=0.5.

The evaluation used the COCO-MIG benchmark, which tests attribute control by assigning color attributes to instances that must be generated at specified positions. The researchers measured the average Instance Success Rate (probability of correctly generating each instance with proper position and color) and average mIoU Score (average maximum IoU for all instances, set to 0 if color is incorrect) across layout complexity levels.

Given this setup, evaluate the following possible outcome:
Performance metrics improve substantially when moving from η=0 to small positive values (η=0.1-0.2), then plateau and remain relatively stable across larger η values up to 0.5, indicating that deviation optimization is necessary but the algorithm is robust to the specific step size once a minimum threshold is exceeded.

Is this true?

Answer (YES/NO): NO